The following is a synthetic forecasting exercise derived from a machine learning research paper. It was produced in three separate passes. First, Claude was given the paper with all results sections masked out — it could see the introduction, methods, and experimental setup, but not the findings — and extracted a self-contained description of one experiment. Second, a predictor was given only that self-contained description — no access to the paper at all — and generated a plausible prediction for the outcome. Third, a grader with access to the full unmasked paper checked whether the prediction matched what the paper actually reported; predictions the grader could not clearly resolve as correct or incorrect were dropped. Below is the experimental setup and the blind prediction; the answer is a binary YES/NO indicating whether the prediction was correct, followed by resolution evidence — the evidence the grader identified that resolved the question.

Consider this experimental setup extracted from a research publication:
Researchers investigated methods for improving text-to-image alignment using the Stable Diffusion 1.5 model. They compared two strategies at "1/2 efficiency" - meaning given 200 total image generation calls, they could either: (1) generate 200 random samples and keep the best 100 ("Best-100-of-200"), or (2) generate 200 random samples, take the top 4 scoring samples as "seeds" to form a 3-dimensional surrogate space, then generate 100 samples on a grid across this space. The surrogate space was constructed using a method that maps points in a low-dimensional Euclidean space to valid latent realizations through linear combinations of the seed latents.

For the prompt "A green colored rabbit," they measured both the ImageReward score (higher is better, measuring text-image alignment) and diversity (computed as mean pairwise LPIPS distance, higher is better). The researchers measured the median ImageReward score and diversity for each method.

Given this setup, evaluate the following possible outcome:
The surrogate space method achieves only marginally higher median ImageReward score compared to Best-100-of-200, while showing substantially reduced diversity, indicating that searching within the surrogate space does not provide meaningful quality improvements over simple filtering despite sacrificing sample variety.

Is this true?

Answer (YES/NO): NO